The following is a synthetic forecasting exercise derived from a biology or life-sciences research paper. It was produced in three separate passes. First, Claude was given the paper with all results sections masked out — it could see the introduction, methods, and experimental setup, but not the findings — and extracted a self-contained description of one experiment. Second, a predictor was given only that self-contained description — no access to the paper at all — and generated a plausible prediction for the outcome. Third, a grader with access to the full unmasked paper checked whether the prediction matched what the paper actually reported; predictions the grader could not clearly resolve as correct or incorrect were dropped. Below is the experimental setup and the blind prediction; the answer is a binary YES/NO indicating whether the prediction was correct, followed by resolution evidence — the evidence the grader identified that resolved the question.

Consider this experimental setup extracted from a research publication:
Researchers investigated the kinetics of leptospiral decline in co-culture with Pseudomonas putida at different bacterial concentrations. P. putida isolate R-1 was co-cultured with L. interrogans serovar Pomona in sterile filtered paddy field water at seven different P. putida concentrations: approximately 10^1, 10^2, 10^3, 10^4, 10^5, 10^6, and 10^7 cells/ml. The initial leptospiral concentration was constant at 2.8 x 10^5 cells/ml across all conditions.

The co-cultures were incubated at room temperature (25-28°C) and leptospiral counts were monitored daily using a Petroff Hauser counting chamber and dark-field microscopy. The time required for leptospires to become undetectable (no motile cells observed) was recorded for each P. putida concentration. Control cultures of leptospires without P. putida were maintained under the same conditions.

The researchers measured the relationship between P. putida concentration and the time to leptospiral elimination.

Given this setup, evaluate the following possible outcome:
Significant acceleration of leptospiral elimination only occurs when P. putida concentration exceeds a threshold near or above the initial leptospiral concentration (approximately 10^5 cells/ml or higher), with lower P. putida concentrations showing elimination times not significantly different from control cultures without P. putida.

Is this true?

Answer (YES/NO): NO